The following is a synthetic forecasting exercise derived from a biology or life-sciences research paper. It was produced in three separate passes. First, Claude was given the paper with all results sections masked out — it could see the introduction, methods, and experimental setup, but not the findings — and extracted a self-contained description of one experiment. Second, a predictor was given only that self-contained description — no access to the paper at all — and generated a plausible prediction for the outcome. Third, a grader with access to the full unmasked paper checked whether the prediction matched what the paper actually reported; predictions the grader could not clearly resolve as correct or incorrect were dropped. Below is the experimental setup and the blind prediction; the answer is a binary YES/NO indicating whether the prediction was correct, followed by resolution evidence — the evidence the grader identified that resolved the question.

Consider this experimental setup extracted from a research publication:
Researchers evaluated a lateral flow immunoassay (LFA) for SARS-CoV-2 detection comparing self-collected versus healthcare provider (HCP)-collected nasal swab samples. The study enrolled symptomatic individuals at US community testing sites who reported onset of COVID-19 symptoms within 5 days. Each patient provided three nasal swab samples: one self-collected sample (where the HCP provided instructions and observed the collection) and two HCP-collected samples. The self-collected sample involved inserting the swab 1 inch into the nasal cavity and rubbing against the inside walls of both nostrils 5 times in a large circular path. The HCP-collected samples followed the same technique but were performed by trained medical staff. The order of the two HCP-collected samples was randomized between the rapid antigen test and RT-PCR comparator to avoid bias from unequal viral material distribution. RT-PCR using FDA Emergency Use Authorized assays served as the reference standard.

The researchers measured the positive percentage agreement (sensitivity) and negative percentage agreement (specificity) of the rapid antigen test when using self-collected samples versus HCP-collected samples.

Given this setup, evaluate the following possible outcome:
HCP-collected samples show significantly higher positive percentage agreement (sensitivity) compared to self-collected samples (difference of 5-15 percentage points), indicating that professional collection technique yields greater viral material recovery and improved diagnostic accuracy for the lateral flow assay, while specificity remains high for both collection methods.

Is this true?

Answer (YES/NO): NO